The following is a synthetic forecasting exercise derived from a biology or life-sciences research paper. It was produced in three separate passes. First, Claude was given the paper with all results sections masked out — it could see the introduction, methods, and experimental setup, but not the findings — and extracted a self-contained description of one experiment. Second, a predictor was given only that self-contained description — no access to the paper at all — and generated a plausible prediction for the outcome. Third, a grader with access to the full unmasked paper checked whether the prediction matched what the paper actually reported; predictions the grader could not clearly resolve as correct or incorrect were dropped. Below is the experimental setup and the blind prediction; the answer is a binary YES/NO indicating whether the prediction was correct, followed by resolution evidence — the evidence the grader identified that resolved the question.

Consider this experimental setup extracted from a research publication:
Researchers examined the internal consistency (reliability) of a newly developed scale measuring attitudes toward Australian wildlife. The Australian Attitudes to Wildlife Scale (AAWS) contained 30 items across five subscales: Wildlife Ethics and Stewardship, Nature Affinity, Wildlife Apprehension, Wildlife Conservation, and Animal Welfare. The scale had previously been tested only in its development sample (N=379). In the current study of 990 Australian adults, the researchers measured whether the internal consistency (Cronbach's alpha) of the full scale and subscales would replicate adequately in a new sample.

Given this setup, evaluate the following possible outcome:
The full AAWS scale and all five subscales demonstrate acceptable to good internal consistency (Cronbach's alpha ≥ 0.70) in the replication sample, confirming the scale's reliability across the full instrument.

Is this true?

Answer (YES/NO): NO